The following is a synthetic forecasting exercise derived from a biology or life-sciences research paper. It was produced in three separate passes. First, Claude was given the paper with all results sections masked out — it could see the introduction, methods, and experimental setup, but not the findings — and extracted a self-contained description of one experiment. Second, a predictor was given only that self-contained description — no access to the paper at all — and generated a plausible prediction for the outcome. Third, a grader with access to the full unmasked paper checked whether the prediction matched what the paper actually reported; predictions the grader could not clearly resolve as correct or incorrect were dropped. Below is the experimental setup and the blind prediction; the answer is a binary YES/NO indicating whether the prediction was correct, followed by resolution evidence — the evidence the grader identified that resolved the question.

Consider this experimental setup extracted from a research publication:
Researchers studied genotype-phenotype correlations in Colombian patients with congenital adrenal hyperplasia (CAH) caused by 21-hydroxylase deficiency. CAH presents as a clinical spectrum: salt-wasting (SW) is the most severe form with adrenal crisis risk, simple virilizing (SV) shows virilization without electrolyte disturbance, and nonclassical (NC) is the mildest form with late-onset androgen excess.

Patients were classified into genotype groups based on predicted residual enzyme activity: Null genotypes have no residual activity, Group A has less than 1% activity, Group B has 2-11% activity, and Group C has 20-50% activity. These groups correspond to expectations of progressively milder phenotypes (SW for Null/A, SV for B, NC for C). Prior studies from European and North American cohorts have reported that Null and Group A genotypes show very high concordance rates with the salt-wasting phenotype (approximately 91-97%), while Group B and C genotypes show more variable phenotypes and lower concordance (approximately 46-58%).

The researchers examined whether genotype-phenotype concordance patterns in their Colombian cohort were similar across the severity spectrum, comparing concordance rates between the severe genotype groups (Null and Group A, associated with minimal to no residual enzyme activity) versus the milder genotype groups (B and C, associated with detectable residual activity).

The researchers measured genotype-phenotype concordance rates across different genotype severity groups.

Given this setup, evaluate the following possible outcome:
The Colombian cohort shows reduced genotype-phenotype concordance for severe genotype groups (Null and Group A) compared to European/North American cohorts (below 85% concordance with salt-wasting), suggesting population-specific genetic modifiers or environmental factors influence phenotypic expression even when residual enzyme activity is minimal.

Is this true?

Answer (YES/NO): NO